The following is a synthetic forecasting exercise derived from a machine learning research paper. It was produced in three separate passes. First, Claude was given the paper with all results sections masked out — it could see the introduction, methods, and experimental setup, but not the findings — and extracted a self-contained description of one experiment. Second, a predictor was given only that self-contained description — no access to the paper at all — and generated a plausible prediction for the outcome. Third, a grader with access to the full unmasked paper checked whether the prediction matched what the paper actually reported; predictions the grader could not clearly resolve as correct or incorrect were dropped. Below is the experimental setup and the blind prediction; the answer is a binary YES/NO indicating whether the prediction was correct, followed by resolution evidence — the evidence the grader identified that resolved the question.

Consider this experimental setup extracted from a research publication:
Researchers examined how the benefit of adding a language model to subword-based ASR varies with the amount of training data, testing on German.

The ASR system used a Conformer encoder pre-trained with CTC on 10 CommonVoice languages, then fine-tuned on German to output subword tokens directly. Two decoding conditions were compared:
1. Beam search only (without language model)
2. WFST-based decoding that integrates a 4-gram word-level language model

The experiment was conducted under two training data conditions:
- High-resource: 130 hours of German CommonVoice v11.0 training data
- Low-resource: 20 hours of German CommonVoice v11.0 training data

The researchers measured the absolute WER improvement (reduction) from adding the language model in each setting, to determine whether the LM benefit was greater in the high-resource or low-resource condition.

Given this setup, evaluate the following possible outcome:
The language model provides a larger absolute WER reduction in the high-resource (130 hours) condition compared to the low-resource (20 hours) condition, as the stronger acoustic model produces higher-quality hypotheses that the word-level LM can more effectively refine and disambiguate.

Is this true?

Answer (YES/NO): YES